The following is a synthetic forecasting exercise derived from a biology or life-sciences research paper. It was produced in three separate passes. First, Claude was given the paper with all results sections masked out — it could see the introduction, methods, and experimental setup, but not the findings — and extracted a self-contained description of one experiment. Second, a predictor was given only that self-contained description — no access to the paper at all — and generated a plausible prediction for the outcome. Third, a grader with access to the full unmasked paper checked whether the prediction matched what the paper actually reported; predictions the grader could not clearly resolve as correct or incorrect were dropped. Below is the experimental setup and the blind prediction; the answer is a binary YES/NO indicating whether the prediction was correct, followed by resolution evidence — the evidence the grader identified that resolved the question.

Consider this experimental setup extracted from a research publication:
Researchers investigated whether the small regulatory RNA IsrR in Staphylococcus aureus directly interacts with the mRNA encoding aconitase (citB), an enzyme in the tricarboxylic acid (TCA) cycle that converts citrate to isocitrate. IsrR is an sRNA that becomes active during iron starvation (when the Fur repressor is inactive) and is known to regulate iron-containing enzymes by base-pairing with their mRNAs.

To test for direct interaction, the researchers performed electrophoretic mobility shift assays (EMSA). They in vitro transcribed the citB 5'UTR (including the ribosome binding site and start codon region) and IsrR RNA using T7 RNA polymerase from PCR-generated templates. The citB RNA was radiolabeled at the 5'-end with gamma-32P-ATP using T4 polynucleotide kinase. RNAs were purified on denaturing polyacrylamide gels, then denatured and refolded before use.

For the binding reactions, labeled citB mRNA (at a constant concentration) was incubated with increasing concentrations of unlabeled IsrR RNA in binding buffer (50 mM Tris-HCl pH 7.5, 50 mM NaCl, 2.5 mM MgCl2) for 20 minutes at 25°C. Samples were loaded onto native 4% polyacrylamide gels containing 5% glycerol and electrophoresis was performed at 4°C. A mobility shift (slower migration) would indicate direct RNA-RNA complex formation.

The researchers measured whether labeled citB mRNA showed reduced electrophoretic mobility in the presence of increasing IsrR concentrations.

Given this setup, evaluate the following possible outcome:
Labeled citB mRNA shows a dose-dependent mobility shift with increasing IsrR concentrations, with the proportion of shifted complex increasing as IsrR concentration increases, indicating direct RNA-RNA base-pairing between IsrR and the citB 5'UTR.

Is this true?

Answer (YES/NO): YES